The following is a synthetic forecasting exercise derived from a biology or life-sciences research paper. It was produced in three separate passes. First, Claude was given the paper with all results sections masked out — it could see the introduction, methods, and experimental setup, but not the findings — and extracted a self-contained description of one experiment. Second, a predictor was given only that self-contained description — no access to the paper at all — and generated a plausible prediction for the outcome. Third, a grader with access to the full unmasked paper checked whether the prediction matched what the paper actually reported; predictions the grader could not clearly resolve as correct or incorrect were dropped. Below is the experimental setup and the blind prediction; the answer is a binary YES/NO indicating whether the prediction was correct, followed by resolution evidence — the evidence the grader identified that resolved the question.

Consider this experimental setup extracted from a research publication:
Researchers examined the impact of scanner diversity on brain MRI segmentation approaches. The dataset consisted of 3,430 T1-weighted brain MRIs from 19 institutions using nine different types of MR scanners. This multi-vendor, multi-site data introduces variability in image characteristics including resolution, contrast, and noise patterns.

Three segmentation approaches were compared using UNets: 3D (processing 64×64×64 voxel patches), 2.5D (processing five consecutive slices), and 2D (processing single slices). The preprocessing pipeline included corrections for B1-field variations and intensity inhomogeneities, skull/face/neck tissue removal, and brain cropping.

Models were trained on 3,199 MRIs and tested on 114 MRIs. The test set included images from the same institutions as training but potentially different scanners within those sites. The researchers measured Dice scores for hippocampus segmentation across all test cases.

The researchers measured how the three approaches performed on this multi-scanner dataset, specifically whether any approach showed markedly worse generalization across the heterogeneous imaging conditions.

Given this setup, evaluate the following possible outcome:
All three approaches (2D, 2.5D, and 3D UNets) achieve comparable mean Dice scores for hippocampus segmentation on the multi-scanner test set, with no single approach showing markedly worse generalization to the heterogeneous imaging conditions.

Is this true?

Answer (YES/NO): NO